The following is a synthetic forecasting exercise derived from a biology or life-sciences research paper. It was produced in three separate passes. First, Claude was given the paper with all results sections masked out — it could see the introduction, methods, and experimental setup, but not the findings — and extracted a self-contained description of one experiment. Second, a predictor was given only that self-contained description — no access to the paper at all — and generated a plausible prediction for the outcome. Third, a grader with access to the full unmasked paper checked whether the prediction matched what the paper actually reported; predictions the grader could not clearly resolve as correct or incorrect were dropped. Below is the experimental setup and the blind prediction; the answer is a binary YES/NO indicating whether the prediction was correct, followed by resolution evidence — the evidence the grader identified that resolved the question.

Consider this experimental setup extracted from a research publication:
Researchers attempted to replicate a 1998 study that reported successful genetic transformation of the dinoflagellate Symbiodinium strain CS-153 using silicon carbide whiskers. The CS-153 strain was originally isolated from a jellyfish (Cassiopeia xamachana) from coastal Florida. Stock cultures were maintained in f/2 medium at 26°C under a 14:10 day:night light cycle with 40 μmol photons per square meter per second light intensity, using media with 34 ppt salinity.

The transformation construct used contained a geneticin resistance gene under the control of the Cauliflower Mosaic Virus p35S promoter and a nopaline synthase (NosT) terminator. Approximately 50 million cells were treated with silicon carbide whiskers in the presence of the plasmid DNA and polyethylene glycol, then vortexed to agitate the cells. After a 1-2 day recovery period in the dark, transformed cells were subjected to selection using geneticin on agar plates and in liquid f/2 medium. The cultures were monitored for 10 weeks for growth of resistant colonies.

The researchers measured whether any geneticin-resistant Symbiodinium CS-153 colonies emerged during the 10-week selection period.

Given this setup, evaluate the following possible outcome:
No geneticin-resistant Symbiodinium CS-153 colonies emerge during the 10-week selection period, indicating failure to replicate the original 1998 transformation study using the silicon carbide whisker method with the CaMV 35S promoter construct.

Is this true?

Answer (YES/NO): YES